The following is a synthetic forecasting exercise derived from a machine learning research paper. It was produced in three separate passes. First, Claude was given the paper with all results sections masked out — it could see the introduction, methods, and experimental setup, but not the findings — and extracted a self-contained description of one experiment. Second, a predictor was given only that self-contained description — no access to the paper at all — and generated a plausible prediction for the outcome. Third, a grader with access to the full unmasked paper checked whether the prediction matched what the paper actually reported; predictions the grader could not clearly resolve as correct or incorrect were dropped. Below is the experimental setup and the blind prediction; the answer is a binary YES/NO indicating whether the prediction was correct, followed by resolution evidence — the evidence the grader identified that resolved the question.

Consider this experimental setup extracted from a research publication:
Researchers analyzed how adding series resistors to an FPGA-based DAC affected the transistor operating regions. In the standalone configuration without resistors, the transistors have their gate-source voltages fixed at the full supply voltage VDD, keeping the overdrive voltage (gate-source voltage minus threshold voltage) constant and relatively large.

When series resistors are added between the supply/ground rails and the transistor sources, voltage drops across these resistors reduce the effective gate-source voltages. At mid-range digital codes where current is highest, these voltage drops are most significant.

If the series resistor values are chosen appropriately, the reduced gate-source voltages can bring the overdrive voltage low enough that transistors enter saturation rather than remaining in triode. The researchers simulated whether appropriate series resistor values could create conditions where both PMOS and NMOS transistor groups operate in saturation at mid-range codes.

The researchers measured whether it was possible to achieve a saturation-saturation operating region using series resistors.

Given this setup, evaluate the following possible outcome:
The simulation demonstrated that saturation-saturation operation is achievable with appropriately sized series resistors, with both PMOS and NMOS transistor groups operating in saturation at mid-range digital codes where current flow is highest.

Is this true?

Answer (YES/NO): YES